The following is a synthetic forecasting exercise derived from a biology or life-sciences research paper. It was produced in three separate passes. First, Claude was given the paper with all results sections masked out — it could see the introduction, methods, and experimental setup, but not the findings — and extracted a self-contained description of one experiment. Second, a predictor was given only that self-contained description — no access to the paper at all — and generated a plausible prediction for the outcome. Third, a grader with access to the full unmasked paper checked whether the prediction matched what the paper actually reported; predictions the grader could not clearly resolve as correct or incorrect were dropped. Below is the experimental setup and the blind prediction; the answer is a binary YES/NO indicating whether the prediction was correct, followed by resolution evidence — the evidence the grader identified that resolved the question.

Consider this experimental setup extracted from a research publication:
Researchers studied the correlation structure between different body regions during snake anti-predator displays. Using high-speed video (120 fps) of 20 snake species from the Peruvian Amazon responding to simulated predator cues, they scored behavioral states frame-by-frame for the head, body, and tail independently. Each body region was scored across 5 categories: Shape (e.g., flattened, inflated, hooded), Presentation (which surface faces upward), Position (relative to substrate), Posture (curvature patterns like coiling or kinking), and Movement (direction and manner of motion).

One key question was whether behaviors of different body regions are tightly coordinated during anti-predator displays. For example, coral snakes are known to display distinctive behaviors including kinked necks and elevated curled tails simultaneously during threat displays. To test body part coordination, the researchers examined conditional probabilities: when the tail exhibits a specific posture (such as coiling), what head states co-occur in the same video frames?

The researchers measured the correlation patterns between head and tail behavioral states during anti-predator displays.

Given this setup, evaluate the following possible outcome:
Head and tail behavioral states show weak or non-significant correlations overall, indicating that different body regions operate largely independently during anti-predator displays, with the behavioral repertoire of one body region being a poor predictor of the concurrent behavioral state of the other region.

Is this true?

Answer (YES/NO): NO